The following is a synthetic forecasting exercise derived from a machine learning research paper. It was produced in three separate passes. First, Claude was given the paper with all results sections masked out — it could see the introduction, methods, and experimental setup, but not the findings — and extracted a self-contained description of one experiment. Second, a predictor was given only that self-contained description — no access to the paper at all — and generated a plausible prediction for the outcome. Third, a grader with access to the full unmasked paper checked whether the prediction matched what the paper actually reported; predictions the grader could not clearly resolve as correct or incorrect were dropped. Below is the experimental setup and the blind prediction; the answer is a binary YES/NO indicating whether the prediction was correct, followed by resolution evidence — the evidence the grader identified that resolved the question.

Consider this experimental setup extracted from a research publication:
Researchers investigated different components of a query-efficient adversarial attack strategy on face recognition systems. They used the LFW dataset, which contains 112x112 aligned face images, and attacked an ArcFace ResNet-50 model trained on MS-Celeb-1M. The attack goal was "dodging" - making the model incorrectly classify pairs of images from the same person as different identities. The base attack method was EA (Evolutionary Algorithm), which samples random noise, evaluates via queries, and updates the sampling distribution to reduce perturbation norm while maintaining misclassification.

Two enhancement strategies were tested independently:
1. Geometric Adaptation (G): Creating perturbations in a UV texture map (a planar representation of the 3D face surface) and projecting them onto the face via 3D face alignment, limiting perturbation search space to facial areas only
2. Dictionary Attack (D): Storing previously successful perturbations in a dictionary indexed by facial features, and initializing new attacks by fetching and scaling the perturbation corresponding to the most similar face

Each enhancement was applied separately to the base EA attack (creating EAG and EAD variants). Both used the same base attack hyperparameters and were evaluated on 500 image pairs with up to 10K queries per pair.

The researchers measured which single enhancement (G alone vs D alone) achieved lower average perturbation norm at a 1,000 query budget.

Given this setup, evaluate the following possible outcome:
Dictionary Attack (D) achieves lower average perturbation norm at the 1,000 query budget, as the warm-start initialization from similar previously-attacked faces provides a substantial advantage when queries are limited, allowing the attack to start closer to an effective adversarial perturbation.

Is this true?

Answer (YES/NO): NO